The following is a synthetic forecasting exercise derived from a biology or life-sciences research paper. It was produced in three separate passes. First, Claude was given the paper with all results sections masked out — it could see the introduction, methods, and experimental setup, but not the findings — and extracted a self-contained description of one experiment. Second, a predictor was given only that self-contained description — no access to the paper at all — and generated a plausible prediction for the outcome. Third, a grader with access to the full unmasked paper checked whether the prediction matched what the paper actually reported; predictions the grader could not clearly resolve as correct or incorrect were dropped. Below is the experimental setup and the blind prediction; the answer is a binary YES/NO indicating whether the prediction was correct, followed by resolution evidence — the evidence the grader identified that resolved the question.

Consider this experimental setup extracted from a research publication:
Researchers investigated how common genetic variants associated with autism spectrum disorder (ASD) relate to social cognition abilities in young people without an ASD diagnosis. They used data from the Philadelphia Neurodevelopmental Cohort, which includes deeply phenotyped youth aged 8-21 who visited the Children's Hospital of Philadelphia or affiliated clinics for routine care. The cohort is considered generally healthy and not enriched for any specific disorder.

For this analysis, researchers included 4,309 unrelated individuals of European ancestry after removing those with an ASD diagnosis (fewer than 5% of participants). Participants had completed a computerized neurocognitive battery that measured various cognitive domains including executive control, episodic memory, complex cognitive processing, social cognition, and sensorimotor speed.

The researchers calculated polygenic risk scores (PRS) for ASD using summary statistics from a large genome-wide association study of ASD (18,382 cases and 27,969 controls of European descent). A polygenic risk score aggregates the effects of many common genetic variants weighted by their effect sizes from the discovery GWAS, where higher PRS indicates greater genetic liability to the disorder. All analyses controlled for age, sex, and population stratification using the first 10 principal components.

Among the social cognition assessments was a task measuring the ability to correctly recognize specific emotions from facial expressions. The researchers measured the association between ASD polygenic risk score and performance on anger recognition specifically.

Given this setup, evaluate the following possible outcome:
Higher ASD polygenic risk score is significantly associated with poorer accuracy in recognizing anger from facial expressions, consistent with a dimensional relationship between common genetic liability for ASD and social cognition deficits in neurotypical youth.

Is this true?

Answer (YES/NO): NO